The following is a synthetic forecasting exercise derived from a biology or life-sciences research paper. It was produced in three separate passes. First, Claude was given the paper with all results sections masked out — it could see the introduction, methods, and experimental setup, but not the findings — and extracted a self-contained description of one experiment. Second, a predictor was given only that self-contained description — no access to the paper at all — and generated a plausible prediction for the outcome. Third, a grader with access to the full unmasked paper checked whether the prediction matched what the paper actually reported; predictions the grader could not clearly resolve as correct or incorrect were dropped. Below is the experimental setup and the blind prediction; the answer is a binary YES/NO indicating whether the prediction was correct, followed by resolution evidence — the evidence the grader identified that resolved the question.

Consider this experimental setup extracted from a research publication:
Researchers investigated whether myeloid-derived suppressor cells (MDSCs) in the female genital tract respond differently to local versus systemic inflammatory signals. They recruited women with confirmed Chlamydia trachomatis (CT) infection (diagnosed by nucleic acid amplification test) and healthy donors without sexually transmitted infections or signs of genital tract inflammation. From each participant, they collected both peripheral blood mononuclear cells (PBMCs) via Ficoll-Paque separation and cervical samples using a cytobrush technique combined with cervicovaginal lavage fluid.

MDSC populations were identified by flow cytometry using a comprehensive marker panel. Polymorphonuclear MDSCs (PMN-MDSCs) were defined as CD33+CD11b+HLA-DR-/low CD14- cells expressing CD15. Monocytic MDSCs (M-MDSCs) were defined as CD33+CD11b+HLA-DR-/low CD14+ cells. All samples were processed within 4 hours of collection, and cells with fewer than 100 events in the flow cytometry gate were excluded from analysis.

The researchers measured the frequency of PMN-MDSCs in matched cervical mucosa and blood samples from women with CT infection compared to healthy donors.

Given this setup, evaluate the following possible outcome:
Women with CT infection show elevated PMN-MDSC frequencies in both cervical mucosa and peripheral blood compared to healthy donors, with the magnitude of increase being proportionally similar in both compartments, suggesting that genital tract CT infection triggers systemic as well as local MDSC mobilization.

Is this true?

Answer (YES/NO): NO